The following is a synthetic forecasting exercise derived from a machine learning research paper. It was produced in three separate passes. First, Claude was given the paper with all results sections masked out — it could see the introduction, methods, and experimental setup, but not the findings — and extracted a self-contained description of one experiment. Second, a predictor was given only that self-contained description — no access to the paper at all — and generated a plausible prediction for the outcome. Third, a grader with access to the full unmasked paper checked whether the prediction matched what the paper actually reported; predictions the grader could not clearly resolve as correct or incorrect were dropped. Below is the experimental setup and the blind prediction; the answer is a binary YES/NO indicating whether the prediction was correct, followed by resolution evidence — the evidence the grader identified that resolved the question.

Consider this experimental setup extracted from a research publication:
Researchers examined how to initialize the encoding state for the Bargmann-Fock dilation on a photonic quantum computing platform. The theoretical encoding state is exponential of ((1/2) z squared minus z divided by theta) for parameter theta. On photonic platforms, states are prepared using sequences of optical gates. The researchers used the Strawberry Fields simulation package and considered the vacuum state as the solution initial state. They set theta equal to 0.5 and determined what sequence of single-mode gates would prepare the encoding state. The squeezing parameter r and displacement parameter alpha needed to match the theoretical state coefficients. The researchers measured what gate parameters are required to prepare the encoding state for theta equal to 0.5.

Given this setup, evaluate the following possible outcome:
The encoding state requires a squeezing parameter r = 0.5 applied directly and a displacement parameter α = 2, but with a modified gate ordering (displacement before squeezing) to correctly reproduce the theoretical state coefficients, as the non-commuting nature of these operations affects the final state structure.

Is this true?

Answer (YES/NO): NO